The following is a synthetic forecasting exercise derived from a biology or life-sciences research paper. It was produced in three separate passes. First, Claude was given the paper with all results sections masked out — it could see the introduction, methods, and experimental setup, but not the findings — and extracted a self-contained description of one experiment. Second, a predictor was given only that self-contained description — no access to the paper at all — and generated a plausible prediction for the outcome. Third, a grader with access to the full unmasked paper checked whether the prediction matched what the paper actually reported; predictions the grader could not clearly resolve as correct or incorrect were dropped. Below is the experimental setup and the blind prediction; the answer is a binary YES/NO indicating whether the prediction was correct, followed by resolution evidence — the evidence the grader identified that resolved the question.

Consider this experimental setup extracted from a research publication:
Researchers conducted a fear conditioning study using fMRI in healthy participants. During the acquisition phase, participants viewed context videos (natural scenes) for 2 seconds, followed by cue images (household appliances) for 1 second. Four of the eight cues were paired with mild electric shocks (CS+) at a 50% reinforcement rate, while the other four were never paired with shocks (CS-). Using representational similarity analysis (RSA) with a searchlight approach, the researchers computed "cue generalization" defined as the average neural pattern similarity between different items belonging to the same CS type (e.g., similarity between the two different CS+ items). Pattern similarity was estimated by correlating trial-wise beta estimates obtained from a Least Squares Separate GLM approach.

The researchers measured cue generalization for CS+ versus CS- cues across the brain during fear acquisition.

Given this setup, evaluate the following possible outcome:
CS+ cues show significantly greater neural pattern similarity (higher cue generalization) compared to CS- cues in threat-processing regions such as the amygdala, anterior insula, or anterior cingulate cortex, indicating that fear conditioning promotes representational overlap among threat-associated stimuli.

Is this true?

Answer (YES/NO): YES